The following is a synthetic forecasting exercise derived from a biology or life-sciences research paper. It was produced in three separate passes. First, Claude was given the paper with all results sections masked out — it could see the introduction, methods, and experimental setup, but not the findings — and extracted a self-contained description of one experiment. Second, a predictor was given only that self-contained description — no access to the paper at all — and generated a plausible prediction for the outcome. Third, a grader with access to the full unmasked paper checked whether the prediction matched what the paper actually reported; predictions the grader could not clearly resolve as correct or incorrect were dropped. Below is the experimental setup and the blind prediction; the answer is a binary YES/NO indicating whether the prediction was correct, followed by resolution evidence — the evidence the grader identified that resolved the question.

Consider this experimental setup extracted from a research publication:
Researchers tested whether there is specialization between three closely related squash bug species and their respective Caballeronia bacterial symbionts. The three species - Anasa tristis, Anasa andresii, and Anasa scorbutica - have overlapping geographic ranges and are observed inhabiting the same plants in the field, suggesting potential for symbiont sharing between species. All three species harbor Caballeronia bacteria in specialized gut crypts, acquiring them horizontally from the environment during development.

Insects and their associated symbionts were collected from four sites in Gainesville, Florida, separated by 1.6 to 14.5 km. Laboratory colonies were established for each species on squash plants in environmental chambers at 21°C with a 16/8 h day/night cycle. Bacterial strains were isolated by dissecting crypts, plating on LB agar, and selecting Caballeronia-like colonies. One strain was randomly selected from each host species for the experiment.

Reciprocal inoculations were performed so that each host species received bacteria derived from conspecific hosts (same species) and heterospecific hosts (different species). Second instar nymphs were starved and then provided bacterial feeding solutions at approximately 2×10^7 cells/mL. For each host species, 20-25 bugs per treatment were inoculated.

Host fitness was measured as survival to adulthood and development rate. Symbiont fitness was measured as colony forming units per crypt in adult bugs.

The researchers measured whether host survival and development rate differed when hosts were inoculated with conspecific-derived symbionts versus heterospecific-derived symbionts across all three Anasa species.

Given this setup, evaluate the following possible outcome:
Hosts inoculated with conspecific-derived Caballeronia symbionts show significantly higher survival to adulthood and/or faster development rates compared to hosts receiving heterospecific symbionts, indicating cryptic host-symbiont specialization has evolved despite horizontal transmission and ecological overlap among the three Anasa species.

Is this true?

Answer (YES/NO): NO